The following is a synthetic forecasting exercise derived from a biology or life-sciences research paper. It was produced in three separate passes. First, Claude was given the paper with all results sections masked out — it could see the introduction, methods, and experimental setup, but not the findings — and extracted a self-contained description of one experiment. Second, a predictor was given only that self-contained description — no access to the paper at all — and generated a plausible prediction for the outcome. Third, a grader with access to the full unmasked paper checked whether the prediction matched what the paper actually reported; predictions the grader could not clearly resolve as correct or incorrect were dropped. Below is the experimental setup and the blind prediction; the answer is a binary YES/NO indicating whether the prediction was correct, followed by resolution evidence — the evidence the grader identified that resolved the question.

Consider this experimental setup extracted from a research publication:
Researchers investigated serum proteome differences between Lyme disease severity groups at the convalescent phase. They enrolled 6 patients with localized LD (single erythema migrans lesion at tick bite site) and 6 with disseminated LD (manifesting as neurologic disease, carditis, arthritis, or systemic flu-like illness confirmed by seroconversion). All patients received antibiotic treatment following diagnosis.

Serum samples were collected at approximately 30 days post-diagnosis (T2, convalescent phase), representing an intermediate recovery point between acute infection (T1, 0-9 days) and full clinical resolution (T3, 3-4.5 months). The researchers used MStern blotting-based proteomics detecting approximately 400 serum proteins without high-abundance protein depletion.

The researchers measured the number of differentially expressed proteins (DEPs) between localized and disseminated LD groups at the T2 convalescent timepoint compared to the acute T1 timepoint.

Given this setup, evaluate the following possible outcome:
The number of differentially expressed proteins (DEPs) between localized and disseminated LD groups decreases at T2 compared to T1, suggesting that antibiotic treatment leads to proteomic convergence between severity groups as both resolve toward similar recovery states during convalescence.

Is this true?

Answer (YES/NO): YES